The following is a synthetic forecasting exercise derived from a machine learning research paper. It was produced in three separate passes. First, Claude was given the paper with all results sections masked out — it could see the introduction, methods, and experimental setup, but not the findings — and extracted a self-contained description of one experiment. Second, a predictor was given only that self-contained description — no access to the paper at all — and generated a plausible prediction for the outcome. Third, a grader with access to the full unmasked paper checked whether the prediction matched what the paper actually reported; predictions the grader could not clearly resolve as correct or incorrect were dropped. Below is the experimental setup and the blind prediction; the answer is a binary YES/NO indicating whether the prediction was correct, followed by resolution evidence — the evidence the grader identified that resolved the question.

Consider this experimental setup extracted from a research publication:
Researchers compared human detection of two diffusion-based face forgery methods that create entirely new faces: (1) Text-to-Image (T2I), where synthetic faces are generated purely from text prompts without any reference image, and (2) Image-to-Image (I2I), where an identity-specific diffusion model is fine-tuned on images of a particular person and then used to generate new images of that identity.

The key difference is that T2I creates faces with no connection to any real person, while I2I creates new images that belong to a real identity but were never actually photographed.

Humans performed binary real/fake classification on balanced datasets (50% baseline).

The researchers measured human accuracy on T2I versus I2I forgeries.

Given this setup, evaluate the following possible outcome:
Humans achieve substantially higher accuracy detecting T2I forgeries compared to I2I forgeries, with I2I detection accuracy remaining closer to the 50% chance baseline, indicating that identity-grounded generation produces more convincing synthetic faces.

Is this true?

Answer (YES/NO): NO